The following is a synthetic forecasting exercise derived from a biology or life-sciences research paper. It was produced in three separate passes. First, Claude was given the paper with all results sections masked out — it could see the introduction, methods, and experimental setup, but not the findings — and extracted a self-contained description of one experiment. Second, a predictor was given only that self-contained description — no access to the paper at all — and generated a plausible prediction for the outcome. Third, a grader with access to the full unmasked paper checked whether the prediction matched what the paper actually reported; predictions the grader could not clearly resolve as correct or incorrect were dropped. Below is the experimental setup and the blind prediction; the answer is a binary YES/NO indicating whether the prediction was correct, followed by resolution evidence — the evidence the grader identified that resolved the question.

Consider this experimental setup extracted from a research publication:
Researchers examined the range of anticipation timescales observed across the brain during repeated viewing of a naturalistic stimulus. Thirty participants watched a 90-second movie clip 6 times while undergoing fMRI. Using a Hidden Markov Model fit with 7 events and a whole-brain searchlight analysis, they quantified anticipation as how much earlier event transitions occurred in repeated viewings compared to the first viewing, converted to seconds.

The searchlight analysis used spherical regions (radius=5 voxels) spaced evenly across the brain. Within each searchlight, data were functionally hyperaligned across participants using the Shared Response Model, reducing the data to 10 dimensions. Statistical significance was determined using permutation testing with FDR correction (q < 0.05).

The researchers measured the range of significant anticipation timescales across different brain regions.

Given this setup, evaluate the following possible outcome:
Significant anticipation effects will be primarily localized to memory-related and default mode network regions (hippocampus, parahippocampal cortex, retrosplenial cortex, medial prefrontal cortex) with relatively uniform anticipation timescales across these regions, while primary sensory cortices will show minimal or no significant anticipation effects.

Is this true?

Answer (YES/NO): NO